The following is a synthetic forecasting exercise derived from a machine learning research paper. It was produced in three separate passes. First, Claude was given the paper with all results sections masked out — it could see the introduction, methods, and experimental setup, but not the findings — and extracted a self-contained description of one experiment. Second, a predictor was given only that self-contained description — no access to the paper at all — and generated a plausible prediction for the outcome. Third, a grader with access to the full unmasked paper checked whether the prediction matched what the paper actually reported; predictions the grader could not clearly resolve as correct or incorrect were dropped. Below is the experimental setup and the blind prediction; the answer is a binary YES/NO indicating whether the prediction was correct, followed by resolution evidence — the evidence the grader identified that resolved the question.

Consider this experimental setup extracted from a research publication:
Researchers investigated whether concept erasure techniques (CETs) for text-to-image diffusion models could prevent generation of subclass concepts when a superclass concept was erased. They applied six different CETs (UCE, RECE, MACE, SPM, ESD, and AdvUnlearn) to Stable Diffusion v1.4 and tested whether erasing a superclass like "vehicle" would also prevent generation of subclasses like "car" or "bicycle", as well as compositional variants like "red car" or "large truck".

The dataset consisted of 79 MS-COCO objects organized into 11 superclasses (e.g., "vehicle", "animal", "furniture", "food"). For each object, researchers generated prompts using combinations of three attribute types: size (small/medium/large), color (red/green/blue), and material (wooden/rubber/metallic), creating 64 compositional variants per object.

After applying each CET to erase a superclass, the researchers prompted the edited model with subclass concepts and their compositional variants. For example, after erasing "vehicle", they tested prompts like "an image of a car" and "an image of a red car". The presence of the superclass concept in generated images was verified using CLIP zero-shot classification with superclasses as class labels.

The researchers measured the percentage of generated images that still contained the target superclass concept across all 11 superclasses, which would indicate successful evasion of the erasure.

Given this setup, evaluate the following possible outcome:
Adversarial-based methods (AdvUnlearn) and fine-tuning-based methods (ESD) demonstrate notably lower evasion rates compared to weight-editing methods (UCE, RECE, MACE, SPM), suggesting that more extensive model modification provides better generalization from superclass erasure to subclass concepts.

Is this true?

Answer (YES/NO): NO